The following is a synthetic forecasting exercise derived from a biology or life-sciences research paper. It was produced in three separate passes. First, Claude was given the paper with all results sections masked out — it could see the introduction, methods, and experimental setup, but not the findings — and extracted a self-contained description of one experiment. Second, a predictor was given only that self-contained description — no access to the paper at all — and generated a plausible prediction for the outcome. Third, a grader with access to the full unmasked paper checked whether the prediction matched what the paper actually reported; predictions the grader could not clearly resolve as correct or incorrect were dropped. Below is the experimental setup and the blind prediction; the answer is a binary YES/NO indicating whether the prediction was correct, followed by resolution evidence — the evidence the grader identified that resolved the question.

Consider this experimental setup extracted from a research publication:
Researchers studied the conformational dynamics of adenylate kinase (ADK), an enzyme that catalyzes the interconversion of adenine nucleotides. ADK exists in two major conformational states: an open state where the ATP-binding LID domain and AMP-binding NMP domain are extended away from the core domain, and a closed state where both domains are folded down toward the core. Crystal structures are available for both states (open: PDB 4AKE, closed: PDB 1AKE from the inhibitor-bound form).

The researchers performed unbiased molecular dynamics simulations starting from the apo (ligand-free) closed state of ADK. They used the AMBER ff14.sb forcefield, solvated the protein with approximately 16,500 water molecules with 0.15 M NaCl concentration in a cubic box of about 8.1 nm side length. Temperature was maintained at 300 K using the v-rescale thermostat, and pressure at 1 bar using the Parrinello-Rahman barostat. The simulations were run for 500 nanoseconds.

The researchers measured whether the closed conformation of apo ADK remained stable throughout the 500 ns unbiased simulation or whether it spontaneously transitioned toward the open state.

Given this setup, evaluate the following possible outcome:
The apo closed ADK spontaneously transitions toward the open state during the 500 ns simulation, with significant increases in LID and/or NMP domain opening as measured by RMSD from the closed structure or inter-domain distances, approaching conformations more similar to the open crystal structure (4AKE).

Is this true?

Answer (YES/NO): YES